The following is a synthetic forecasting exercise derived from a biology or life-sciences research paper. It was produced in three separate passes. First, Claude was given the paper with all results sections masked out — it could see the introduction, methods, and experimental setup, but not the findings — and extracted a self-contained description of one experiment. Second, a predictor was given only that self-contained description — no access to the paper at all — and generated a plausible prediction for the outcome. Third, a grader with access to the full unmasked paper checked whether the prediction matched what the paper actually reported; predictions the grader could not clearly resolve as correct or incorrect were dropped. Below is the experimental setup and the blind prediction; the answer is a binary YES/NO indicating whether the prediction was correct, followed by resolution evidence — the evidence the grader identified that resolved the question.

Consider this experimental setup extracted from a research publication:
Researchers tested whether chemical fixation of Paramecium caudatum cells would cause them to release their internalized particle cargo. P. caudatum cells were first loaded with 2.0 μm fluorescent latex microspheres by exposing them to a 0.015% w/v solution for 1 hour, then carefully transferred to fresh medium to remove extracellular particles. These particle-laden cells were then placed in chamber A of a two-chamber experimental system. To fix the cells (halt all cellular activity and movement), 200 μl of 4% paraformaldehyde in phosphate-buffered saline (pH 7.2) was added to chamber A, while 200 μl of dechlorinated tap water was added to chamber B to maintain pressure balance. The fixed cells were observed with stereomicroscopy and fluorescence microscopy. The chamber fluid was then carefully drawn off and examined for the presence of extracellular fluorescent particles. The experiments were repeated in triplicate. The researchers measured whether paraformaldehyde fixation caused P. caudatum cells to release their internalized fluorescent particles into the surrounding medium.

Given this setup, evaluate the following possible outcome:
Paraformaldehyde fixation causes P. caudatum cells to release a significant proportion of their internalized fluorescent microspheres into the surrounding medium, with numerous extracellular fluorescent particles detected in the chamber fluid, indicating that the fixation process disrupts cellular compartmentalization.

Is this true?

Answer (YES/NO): NO